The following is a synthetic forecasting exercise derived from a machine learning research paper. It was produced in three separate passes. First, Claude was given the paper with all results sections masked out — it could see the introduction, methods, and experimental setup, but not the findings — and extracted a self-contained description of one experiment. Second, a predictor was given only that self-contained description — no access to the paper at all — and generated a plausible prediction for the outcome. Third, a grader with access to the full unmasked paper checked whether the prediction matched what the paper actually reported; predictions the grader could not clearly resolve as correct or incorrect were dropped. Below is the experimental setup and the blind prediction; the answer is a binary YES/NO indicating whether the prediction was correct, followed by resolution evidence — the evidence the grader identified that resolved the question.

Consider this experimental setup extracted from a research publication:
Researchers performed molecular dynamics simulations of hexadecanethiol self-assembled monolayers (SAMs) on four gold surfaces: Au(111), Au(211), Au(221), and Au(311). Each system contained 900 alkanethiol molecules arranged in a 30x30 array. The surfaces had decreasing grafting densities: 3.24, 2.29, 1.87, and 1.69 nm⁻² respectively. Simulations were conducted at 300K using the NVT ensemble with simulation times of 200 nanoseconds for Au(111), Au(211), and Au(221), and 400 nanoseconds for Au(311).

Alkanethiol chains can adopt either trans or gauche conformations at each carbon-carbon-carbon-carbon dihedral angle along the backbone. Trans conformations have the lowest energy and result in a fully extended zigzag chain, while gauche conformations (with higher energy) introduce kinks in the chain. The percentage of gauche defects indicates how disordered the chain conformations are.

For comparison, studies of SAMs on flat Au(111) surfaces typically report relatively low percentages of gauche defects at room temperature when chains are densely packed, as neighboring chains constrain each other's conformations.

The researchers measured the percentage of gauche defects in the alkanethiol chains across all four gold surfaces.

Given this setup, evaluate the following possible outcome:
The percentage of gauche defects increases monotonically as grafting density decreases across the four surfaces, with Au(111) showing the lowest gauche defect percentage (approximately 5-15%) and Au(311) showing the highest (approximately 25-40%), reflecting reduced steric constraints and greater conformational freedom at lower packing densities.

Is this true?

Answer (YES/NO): NO